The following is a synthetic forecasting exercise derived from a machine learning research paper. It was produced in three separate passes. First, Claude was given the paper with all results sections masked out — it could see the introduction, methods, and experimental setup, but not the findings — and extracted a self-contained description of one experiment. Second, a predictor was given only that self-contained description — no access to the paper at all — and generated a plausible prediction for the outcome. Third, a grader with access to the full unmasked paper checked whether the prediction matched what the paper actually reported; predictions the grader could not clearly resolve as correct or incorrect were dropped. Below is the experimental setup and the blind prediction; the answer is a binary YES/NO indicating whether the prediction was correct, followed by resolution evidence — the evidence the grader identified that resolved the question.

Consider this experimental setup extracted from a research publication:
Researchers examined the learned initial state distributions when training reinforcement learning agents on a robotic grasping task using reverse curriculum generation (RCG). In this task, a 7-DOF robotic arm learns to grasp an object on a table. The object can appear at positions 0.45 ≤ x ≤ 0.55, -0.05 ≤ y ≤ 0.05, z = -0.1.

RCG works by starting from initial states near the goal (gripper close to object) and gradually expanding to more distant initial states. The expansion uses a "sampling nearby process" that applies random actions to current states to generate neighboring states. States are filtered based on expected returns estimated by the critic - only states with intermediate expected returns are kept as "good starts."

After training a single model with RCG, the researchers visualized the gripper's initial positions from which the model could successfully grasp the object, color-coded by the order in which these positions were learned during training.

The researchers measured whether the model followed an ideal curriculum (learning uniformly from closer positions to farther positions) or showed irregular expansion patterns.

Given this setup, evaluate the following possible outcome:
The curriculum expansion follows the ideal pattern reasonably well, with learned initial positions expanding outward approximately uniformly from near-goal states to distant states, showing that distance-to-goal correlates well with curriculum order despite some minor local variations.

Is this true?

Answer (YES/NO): NO